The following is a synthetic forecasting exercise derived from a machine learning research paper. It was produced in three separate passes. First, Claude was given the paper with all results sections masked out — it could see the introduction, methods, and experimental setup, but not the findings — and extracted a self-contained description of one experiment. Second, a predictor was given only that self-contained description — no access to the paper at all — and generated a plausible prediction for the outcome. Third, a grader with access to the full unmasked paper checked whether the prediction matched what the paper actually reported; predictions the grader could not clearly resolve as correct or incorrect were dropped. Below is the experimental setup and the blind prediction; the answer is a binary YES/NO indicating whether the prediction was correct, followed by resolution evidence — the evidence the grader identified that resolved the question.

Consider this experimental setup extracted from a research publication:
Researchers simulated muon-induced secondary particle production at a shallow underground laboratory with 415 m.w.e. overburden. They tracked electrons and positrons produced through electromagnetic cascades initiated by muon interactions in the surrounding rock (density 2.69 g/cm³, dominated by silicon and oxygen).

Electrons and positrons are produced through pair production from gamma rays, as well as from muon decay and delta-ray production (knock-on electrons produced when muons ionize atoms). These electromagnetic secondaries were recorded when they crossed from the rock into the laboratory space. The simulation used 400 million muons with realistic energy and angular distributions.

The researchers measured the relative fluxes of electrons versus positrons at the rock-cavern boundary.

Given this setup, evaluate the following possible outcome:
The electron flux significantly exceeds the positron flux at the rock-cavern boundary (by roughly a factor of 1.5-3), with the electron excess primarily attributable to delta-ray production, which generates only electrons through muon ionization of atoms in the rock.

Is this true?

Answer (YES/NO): NO